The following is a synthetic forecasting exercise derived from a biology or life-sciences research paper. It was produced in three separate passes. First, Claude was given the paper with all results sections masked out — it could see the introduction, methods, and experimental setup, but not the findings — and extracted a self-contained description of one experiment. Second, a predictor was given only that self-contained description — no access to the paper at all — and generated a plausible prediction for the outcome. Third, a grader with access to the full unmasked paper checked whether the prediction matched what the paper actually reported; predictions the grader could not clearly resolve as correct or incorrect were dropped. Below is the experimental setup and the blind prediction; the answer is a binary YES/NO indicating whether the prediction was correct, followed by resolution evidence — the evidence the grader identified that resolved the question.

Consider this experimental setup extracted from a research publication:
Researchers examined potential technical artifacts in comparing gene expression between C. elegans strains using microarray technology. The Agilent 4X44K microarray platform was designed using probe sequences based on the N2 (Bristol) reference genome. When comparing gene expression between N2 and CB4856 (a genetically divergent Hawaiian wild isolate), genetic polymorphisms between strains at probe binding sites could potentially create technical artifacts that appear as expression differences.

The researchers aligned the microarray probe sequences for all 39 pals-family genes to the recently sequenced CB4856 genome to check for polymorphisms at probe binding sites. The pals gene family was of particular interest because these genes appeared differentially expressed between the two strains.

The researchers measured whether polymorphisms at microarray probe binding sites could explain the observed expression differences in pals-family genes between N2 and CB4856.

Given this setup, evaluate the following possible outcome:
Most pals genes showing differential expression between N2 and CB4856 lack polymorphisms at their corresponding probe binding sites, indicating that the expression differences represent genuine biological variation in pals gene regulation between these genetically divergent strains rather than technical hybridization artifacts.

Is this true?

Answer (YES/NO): YES